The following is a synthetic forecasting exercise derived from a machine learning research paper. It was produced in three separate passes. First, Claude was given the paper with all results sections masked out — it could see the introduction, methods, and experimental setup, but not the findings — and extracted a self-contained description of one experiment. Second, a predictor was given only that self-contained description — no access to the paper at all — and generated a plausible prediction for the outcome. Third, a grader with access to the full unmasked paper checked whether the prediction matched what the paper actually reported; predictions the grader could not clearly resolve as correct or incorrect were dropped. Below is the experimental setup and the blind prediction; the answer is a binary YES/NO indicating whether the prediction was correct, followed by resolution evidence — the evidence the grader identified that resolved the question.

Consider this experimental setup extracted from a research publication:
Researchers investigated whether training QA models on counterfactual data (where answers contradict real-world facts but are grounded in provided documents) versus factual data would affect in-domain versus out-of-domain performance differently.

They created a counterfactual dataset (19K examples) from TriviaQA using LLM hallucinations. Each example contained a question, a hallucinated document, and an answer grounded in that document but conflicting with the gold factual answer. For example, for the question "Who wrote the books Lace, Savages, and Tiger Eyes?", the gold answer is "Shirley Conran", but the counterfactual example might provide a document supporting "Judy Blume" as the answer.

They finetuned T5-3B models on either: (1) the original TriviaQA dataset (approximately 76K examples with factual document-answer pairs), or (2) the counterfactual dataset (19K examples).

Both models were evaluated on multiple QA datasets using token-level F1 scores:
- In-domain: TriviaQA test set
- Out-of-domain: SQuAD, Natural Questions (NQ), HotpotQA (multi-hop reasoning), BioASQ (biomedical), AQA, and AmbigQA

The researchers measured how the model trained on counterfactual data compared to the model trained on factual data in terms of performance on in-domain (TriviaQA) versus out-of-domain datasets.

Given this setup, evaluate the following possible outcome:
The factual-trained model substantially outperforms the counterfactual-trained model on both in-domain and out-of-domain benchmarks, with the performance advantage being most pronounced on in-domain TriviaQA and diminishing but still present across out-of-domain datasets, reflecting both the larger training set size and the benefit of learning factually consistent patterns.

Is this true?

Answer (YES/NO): NO